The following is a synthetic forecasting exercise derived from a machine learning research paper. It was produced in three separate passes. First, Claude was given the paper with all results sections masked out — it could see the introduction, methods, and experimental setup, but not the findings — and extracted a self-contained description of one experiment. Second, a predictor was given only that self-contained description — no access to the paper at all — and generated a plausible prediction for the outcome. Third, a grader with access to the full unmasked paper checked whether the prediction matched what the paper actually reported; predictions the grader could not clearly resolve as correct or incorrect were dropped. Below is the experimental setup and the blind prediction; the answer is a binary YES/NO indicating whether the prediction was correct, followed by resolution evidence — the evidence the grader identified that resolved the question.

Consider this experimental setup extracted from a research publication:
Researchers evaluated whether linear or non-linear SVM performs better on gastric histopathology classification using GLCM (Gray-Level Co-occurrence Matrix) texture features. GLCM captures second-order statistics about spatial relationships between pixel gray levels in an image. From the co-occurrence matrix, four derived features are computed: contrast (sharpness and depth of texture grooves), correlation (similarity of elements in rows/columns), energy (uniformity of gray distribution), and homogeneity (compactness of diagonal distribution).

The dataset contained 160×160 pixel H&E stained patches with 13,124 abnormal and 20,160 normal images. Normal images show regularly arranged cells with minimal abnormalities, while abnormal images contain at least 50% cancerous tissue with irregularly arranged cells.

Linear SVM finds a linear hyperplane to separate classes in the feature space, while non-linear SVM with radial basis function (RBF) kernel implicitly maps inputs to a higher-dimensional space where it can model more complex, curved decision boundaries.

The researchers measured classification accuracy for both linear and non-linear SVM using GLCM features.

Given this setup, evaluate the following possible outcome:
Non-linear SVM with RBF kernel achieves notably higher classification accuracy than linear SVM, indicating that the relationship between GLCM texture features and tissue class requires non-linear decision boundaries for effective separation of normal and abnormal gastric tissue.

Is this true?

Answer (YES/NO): NO